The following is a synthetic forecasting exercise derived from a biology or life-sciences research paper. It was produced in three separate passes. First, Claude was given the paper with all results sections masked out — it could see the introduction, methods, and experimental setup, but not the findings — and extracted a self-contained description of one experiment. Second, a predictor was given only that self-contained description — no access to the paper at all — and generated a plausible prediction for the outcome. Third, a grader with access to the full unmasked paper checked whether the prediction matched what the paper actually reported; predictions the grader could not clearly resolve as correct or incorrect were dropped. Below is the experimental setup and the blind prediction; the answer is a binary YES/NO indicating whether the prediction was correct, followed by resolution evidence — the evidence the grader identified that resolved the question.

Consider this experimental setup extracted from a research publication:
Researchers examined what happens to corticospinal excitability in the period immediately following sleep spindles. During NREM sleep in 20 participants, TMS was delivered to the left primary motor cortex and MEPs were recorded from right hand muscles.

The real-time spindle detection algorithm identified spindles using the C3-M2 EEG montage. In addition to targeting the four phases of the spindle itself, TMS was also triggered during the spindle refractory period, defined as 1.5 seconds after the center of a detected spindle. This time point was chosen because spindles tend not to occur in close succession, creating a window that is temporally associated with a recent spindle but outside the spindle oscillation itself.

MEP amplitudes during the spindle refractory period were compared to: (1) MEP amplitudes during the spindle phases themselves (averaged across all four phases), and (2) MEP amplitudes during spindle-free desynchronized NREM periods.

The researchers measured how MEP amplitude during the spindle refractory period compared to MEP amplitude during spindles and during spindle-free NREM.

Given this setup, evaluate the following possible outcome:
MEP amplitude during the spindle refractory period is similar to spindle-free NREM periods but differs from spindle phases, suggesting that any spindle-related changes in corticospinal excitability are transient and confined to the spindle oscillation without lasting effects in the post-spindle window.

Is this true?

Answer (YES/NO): YES